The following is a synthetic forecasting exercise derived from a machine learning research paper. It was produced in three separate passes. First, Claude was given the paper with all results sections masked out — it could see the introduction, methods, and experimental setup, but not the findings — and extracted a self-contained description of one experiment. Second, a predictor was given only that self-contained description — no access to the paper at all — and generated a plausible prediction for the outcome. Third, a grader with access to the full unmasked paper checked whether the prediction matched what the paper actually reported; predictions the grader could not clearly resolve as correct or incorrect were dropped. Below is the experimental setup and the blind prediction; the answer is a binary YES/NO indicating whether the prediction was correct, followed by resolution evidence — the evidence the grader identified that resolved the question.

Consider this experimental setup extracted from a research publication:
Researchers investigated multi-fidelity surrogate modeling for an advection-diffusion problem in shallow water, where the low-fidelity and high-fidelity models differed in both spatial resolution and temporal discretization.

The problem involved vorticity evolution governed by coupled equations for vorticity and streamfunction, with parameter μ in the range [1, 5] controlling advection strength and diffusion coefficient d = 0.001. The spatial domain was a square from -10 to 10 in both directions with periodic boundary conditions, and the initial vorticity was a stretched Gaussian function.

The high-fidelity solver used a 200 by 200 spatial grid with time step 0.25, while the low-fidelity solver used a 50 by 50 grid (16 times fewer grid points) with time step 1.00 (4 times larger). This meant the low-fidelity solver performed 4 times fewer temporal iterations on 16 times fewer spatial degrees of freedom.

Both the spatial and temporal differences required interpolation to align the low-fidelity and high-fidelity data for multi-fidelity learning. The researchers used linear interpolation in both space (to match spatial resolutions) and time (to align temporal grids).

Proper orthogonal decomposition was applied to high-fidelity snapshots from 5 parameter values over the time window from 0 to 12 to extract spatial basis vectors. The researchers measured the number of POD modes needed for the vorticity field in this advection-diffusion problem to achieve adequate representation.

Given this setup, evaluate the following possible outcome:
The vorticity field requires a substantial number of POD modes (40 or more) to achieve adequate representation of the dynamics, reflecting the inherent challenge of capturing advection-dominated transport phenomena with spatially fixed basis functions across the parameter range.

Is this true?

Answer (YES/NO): NO